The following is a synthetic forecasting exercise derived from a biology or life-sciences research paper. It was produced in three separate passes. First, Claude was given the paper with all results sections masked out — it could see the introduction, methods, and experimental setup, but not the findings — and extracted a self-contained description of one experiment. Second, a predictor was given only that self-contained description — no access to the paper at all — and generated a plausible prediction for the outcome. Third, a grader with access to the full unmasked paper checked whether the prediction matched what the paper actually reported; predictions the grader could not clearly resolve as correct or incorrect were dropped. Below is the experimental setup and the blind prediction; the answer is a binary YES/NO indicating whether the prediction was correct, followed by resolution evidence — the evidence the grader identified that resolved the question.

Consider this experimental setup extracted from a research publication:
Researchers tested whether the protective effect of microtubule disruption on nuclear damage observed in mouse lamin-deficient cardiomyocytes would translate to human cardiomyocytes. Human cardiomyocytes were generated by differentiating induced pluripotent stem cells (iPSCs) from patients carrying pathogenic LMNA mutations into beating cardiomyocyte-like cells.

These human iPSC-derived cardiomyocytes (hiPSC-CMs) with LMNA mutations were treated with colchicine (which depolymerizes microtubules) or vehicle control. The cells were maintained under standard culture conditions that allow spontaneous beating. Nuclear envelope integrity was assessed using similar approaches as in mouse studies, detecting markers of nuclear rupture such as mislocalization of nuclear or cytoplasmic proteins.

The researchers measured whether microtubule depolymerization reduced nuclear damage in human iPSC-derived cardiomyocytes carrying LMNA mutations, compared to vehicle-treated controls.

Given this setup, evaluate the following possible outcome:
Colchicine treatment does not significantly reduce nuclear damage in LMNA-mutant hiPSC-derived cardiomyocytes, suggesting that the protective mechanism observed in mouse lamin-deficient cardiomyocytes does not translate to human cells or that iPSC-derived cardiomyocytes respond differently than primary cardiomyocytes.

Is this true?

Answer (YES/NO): NO